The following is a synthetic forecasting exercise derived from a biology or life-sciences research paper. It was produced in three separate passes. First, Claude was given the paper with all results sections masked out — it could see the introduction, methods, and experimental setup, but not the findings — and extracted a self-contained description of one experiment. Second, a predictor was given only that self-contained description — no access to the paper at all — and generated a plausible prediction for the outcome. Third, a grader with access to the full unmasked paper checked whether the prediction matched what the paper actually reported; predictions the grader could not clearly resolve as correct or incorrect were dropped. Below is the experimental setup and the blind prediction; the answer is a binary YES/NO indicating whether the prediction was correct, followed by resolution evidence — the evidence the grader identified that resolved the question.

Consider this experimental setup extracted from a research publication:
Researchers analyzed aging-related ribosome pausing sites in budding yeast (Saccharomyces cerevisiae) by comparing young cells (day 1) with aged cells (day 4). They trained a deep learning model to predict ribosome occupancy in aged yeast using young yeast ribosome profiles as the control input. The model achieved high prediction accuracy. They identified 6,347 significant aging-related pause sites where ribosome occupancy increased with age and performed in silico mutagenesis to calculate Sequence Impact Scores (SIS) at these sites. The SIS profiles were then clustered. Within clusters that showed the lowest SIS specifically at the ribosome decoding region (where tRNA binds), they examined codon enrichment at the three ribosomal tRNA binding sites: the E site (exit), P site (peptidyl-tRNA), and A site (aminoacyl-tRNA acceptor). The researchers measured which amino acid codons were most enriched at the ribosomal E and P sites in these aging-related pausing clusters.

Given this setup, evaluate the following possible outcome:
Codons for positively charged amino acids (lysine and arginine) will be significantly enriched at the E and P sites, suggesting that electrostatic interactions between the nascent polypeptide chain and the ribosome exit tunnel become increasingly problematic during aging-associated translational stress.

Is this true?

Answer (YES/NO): NO